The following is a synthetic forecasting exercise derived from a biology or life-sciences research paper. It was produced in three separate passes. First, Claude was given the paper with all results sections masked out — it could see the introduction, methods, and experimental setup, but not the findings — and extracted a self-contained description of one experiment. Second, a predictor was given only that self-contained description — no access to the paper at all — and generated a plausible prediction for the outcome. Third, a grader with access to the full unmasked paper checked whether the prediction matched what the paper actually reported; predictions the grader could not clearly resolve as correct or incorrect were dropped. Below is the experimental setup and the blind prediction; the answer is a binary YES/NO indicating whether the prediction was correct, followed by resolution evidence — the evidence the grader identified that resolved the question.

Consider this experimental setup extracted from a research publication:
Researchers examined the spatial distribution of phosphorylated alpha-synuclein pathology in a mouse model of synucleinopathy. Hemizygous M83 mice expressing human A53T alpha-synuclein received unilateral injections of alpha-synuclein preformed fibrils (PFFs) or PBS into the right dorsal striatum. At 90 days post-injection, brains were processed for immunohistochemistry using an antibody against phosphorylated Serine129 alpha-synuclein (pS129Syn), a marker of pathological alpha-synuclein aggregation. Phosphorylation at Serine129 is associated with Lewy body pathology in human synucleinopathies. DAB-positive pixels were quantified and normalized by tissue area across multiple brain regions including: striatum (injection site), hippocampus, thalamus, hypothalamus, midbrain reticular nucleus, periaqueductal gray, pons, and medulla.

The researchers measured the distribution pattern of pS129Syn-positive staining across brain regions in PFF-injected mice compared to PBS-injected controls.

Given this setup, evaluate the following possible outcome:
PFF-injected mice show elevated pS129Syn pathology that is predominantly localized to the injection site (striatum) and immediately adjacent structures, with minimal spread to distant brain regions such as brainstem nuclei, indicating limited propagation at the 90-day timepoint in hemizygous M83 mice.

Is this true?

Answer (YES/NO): NO